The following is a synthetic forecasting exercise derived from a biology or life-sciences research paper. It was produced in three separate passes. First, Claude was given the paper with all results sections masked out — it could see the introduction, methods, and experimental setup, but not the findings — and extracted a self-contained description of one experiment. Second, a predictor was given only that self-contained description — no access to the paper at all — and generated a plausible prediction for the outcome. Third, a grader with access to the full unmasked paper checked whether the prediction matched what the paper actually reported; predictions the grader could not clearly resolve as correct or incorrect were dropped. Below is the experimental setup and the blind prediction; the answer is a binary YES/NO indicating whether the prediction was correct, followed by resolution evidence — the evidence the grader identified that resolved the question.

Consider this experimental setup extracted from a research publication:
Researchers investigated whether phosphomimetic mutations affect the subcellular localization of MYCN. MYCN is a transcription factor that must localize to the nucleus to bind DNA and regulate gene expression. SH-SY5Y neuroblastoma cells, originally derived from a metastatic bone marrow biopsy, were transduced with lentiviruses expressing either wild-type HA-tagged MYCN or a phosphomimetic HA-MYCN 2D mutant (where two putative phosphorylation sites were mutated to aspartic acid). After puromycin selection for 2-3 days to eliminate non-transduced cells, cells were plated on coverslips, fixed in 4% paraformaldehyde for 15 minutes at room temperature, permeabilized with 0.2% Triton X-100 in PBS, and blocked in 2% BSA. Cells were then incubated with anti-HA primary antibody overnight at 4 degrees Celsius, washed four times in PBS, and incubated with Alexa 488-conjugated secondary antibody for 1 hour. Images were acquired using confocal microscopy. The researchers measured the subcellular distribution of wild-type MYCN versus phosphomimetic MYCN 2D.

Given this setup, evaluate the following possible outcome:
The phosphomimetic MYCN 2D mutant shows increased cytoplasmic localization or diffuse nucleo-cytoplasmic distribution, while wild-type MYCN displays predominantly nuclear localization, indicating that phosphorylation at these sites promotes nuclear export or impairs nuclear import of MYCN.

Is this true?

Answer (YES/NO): NO